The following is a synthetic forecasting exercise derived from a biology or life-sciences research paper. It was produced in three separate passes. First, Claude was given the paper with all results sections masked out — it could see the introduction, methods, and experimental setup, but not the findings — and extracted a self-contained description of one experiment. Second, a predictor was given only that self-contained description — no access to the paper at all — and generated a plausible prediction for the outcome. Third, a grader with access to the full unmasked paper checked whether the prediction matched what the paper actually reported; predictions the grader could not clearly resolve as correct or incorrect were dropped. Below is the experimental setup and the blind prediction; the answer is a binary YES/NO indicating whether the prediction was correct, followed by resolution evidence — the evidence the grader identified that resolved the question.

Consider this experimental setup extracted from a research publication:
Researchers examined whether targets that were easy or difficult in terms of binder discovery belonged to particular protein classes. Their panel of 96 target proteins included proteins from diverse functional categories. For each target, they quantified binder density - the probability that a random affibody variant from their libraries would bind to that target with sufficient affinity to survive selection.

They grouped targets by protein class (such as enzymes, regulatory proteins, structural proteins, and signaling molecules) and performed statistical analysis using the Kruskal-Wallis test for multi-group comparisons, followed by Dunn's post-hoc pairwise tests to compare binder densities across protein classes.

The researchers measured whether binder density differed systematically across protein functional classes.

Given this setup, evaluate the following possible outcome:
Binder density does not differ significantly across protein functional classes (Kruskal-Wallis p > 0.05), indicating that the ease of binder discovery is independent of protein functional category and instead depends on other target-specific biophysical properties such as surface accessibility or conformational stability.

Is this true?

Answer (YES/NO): YES